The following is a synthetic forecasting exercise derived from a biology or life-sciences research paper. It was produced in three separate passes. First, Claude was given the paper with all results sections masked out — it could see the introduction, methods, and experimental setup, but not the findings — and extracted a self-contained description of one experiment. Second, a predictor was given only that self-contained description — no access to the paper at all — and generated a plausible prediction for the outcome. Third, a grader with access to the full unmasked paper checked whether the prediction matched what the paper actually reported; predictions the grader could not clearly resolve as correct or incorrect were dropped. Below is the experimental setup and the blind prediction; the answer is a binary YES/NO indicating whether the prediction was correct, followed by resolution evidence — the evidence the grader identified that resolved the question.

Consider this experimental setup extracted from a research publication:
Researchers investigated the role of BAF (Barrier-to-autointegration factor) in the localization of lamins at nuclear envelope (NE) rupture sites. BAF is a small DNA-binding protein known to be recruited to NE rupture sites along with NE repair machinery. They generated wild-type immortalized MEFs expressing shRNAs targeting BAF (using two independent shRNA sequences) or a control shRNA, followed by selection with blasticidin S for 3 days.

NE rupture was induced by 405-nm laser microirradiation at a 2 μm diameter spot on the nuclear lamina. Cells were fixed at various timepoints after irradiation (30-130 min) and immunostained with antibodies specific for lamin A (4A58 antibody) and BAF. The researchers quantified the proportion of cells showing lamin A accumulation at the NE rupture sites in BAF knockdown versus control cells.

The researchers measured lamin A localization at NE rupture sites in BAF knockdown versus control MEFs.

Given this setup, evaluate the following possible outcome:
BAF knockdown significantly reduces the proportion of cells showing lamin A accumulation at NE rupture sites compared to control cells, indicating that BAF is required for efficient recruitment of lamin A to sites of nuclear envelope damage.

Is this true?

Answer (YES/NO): YES